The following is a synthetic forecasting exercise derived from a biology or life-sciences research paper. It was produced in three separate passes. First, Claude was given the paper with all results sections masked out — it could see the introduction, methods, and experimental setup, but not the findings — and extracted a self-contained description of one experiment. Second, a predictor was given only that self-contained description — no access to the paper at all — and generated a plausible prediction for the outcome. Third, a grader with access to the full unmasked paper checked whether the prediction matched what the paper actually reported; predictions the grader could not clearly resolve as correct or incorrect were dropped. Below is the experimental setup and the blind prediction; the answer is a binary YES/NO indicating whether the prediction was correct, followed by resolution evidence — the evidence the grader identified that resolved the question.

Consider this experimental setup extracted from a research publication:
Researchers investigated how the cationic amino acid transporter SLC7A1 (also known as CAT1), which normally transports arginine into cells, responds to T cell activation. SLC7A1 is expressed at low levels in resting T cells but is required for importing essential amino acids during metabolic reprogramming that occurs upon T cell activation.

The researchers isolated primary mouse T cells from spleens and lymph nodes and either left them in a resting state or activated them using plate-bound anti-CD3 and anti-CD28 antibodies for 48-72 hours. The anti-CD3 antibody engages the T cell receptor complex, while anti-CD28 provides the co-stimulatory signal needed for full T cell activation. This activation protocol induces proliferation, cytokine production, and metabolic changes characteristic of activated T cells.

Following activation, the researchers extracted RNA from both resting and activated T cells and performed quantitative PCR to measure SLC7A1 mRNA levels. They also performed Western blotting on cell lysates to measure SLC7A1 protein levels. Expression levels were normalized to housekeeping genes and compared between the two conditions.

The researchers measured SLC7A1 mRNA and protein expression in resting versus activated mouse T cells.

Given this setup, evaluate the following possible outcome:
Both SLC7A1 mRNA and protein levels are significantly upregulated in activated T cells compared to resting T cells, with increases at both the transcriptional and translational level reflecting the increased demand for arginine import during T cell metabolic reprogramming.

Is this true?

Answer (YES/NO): YES